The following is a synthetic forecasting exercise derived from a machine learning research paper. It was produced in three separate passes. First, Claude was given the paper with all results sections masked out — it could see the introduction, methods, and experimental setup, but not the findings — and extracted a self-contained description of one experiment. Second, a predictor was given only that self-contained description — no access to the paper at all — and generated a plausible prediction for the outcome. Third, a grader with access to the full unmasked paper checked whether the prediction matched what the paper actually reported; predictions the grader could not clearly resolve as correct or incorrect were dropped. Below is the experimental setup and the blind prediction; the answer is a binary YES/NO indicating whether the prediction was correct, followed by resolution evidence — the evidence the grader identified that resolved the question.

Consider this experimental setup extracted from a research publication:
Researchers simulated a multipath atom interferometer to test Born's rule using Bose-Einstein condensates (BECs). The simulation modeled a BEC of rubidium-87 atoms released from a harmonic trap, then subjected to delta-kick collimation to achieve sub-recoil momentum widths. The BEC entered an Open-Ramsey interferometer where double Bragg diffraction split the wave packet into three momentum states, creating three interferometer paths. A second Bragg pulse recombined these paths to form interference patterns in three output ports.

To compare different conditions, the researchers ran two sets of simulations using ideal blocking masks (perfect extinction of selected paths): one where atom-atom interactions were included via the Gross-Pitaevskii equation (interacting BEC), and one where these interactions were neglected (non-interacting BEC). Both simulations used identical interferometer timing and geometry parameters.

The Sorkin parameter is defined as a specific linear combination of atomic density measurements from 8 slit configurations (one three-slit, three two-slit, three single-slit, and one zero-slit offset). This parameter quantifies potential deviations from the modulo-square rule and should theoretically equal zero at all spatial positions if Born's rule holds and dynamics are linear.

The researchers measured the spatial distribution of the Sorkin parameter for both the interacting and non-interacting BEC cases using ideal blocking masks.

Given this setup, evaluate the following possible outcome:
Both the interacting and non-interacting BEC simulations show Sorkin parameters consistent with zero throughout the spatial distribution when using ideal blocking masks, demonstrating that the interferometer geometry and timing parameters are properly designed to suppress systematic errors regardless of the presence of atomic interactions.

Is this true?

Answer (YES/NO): NO